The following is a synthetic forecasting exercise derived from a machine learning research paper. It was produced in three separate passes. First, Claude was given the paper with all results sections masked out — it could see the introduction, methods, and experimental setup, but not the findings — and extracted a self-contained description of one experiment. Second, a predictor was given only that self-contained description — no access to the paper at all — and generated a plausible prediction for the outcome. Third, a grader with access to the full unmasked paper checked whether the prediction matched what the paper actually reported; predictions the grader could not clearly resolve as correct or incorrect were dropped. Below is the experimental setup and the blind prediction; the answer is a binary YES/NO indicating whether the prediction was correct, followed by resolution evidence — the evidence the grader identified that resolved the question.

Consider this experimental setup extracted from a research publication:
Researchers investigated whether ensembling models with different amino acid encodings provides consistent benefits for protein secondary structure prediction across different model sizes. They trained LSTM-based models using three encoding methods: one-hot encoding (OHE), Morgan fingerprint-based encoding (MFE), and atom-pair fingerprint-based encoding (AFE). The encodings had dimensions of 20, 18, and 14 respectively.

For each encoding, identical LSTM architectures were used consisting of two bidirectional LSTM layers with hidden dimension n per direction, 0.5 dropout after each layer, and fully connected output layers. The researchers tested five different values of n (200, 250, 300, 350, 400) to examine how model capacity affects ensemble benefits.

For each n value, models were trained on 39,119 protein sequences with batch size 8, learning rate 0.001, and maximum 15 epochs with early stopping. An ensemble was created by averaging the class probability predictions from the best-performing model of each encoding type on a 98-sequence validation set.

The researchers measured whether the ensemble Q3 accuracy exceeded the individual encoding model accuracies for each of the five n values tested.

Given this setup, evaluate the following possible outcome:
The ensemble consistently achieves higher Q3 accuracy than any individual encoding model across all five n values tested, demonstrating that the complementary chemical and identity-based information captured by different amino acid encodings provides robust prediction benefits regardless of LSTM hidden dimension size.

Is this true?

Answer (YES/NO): YES